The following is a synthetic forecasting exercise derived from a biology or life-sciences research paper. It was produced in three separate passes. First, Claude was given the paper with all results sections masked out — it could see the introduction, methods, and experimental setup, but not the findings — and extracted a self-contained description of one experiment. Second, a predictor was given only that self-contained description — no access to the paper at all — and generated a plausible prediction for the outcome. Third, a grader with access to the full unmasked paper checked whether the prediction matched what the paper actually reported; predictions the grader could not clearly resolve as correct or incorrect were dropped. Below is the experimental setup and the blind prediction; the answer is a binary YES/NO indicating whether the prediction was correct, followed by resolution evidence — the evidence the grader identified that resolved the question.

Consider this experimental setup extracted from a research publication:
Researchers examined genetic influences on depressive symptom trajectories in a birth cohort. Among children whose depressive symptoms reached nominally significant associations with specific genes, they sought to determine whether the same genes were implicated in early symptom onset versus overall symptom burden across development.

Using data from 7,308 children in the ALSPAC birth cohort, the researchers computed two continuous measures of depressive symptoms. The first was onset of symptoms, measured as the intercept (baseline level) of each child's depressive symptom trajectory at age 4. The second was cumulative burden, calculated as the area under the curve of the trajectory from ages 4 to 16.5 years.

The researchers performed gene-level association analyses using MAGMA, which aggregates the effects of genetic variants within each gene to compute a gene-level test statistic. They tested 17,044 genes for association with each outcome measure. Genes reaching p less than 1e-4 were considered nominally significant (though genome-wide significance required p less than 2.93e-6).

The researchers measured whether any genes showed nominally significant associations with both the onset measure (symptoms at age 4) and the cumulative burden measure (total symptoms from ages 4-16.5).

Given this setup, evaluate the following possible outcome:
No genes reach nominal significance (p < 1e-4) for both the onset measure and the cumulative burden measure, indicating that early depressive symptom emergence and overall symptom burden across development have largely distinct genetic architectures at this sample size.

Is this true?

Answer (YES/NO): NO